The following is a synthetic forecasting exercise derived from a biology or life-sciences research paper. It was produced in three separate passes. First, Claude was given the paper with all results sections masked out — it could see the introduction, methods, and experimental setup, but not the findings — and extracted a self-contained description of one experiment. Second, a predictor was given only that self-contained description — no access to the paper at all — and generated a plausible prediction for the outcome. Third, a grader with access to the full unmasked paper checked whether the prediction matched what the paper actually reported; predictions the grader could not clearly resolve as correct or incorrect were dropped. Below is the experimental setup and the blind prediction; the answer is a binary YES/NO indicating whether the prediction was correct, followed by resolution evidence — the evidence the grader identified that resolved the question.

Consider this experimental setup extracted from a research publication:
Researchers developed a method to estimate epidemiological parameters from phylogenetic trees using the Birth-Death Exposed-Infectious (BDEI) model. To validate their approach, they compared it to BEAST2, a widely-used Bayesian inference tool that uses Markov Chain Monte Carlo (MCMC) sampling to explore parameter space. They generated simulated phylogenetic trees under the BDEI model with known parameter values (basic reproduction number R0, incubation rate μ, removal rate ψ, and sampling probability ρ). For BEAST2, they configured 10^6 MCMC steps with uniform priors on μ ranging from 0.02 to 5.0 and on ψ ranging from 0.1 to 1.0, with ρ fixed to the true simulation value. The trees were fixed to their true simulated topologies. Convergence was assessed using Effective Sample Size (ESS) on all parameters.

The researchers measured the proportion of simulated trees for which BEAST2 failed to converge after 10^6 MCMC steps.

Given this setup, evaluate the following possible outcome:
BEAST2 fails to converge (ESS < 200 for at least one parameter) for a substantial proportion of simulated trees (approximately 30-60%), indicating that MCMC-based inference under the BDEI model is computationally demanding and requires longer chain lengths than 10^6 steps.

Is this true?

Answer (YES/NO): NO